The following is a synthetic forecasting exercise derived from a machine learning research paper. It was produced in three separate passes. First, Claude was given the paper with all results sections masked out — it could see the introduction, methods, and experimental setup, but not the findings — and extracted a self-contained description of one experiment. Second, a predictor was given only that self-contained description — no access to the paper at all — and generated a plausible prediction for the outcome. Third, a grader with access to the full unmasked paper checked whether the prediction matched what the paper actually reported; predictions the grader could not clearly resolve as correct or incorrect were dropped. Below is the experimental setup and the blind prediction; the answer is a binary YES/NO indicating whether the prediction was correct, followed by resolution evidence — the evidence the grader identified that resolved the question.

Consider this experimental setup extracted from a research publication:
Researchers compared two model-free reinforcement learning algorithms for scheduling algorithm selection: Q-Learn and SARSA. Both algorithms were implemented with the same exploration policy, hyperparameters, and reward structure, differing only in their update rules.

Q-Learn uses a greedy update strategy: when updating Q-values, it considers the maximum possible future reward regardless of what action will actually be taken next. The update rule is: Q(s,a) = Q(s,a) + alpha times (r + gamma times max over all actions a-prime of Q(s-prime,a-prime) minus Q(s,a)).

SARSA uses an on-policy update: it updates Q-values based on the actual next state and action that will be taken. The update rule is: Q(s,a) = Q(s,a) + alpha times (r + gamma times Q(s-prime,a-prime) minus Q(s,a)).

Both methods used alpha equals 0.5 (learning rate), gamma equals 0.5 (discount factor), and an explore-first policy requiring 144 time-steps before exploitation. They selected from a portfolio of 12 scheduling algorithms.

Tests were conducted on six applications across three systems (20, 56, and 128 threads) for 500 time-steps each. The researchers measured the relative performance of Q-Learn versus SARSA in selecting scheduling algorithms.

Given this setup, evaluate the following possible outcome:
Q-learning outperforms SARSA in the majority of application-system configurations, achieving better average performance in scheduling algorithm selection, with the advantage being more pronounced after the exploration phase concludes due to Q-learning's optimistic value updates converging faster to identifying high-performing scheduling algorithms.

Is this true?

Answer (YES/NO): NO